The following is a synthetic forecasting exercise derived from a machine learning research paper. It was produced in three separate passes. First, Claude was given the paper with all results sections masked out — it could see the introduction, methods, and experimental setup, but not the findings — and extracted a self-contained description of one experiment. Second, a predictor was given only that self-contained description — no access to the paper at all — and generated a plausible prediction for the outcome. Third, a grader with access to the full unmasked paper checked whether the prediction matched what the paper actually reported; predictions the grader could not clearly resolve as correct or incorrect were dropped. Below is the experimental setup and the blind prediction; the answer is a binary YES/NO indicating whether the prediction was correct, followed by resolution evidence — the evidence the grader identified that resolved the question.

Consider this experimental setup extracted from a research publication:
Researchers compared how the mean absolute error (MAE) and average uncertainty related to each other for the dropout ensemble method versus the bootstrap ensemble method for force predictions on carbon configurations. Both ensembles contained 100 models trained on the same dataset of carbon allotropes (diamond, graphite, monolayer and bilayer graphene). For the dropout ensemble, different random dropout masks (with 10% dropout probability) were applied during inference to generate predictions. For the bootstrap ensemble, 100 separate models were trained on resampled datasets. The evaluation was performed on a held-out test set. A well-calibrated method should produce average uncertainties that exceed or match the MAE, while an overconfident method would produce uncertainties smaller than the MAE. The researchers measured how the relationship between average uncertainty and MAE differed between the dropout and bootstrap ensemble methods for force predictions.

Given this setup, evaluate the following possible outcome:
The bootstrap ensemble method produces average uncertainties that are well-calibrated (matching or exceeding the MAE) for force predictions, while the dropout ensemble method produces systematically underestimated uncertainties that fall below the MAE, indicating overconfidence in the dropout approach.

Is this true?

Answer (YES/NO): NO